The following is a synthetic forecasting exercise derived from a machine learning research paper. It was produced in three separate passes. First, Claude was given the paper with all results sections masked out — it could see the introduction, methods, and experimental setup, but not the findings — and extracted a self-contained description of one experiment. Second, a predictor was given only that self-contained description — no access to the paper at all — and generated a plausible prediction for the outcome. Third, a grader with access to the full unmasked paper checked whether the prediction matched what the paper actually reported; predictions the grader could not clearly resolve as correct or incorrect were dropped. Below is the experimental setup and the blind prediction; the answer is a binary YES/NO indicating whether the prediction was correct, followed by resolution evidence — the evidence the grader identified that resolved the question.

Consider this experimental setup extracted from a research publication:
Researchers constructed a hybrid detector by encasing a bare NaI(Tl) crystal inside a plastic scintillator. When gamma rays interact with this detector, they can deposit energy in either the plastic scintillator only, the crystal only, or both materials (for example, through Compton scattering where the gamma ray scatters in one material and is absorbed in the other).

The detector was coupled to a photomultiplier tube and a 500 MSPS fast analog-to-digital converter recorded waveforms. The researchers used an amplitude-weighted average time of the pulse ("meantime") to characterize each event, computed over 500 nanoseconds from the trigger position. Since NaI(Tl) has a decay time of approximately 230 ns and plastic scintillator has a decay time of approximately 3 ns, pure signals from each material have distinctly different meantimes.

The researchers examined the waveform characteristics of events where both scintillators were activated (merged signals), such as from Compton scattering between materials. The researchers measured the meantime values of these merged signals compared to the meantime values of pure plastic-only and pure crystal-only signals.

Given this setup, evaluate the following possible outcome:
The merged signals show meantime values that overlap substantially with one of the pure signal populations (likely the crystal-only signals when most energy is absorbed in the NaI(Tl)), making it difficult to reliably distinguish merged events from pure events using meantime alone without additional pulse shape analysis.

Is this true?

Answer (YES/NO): NO